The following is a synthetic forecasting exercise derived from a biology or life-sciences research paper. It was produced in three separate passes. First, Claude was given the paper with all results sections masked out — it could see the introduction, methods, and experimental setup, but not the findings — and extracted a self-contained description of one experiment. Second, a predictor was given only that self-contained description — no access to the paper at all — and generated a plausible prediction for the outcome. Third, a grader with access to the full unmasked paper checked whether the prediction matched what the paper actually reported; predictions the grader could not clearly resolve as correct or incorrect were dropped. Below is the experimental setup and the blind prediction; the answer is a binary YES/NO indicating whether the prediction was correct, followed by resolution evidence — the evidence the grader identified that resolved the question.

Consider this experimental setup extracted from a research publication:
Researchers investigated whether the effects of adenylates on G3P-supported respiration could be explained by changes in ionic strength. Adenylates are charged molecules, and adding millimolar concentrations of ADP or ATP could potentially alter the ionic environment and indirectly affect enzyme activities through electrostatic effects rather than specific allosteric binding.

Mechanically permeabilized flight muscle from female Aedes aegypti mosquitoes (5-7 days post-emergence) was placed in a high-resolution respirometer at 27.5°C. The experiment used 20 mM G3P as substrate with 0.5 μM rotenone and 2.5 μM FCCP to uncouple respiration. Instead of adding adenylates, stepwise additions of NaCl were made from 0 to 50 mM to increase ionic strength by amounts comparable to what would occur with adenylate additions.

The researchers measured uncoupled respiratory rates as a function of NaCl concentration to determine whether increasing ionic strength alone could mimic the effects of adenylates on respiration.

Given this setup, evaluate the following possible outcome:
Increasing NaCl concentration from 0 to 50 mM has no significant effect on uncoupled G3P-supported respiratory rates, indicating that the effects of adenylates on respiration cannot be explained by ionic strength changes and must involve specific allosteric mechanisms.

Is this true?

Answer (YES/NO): YES